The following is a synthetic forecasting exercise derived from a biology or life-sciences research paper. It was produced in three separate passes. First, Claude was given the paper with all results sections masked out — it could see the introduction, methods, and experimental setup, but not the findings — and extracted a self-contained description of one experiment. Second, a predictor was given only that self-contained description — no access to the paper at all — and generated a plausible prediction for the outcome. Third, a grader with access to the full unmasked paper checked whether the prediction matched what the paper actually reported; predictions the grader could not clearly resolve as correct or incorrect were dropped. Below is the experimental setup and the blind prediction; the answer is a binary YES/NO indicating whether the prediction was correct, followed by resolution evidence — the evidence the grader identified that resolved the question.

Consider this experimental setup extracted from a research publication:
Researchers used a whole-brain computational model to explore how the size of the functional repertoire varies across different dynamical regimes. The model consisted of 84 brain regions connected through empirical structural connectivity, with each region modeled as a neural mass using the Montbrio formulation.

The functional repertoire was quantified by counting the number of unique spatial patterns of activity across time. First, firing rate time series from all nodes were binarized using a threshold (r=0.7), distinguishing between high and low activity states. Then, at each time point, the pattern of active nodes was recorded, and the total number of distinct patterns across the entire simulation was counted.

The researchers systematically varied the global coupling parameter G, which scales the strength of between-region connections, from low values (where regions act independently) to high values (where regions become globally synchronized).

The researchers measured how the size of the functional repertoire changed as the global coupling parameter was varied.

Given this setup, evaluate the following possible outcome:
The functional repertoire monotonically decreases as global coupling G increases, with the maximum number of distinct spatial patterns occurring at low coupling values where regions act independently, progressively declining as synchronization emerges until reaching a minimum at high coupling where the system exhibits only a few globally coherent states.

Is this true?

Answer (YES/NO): NO